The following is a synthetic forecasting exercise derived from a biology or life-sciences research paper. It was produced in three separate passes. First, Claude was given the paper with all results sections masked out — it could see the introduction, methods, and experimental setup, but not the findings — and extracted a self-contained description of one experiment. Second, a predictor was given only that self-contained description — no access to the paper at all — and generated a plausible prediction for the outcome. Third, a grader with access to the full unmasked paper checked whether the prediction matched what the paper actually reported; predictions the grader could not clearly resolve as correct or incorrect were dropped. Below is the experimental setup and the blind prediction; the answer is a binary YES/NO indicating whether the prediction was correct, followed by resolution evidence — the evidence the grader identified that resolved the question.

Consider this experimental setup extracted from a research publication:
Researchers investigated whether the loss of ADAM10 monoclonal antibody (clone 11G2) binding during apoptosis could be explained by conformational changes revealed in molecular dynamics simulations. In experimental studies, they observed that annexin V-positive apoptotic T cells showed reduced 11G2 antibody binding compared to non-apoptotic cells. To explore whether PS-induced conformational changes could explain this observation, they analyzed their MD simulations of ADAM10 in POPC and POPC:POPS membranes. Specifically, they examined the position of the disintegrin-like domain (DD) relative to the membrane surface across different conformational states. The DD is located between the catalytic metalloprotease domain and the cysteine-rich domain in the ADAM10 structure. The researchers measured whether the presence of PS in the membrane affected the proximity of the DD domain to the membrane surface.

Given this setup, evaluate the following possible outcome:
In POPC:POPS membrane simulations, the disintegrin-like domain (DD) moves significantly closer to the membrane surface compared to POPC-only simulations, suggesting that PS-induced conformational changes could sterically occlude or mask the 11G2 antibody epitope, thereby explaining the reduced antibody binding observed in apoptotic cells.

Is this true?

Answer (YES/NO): YES